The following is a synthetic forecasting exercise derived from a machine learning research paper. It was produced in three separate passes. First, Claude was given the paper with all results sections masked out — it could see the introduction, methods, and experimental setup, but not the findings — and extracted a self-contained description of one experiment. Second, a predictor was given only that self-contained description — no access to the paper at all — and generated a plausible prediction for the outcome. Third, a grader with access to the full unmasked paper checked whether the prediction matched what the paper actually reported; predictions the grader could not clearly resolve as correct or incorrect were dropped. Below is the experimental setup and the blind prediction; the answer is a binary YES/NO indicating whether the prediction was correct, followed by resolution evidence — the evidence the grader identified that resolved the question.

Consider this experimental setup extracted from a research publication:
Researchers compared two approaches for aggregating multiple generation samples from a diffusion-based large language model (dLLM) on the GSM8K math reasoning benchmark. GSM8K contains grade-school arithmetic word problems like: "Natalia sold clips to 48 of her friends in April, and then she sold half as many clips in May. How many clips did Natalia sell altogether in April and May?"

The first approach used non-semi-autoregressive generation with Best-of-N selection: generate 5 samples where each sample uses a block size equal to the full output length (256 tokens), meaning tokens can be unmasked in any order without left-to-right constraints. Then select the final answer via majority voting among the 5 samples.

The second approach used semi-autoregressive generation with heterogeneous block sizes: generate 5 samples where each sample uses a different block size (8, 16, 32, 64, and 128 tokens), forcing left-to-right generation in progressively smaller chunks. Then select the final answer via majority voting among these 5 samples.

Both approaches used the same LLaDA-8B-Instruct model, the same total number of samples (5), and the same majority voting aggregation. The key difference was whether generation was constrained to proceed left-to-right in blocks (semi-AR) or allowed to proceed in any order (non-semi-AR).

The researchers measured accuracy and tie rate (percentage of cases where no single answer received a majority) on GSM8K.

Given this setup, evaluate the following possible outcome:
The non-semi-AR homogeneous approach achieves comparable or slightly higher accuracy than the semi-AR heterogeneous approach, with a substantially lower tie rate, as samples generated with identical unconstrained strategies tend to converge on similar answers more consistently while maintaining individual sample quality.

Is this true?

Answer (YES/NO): NO